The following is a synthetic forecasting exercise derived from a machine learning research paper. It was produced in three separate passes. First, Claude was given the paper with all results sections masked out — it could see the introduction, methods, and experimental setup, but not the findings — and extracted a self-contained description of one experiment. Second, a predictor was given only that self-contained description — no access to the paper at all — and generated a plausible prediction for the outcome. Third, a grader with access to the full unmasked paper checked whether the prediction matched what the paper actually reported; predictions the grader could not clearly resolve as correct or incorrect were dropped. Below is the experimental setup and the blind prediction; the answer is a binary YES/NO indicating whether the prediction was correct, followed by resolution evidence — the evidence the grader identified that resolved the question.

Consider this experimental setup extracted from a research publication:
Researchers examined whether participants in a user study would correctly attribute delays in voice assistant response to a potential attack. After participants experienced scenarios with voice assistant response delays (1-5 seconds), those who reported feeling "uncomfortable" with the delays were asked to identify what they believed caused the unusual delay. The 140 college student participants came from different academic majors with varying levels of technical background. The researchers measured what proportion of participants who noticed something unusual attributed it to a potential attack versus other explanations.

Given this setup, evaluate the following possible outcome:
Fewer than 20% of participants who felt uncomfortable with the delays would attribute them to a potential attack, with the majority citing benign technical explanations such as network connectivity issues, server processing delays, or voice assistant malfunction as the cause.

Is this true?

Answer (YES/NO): YES